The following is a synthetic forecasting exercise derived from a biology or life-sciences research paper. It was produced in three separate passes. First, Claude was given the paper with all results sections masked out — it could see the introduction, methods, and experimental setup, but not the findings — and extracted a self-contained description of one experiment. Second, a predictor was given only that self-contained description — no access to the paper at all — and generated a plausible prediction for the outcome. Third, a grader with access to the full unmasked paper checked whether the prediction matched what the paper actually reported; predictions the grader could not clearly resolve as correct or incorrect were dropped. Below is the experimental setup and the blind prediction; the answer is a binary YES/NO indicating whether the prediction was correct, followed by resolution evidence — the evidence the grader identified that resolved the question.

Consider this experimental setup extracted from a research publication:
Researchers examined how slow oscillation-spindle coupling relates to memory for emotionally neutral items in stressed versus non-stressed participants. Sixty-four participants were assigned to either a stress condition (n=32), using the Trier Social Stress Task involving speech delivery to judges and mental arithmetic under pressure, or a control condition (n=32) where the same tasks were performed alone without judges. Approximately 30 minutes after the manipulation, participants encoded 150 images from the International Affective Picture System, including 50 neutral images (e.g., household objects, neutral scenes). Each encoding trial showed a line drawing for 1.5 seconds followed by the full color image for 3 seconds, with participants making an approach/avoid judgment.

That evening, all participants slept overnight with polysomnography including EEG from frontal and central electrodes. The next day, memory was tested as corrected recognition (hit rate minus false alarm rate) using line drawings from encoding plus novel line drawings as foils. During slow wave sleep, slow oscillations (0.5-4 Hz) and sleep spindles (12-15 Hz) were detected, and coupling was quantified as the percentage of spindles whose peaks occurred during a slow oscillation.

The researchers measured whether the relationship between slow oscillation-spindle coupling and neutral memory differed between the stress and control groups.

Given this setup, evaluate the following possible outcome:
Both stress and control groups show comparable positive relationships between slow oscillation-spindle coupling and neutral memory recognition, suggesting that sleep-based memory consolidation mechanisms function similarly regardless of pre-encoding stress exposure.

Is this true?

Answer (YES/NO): NO